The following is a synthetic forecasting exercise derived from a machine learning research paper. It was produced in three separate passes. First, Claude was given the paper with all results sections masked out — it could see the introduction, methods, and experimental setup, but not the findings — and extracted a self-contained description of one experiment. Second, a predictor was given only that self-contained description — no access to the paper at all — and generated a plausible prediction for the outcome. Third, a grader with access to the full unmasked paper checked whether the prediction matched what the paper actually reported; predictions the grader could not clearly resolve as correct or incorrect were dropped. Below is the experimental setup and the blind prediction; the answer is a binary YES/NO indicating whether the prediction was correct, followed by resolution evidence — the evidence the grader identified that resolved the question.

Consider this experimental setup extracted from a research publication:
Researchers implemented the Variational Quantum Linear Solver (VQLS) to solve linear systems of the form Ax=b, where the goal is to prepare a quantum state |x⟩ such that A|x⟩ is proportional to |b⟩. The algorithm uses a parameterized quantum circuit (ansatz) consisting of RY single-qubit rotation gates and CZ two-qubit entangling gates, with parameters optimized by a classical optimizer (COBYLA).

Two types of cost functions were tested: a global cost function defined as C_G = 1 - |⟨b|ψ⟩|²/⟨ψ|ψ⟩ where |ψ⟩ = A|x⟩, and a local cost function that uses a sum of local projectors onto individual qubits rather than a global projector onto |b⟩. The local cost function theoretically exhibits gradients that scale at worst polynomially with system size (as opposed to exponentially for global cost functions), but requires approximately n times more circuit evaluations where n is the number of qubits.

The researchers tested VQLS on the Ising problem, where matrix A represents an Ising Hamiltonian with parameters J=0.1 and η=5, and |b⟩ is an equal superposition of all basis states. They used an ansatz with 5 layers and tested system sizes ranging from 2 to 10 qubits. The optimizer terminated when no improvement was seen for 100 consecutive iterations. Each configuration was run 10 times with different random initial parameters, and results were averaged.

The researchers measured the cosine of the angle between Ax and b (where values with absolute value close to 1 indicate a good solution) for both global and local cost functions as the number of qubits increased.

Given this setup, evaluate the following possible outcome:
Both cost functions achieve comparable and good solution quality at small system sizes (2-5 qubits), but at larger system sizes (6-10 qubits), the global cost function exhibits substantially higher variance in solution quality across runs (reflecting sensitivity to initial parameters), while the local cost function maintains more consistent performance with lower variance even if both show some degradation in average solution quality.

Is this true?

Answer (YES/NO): NO